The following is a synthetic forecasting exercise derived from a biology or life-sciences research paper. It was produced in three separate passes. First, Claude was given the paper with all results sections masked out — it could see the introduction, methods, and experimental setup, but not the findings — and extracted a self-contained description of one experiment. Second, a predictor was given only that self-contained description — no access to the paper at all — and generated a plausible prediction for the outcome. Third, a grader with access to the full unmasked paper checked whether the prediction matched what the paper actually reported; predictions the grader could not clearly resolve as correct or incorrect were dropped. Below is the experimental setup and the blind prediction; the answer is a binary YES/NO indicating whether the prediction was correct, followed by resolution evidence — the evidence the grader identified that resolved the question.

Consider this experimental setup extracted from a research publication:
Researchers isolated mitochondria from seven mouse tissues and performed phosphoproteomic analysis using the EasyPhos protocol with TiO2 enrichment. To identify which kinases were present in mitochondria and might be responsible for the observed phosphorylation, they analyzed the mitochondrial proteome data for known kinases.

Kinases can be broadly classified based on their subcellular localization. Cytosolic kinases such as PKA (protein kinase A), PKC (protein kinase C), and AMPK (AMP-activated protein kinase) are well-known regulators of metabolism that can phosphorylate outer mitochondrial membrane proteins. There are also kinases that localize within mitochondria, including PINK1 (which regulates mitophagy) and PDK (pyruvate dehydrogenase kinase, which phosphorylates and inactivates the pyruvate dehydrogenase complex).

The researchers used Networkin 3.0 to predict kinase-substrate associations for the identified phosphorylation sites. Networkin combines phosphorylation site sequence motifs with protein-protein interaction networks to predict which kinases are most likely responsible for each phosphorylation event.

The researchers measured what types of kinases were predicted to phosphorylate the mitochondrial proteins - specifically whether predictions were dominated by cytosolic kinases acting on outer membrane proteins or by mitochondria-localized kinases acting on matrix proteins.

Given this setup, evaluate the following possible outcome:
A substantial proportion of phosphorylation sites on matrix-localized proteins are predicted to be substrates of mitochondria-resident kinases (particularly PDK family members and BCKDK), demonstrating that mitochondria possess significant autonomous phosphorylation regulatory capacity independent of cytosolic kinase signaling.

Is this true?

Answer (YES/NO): YES